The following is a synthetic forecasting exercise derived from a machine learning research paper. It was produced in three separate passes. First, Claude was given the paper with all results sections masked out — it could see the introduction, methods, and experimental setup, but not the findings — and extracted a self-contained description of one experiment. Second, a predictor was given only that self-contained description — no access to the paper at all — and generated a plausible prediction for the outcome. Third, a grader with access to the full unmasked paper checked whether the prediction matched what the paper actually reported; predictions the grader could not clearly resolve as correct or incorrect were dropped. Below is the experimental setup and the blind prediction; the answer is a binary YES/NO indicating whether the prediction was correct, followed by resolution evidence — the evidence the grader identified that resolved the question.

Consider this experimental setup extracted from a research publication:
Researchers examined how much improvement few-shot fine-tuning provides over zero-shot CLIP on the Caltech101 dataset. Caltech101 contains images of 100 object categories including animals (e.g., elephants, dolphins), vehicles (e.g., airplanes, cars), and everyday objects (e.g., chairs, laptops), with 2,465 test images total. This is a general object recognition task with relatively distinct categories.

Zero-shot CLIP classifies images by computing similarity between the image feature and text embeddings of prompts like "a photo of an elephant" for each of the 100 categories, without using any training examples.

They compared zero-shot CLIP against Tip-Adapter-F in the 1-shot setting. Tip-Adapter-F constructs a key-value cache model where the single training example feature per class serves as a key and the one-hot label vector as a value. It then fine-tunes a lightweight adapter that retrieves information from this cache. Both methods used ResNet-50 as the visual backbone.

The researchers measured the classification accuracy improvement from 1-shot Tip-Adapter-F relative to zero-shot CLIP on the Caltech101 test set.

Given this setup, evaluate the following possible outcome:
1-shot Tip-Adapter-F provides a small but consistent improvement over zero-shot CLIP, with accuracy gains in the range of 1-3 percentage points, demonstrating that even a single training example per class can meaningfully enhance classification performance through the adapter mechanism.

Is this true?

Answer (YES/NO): YES